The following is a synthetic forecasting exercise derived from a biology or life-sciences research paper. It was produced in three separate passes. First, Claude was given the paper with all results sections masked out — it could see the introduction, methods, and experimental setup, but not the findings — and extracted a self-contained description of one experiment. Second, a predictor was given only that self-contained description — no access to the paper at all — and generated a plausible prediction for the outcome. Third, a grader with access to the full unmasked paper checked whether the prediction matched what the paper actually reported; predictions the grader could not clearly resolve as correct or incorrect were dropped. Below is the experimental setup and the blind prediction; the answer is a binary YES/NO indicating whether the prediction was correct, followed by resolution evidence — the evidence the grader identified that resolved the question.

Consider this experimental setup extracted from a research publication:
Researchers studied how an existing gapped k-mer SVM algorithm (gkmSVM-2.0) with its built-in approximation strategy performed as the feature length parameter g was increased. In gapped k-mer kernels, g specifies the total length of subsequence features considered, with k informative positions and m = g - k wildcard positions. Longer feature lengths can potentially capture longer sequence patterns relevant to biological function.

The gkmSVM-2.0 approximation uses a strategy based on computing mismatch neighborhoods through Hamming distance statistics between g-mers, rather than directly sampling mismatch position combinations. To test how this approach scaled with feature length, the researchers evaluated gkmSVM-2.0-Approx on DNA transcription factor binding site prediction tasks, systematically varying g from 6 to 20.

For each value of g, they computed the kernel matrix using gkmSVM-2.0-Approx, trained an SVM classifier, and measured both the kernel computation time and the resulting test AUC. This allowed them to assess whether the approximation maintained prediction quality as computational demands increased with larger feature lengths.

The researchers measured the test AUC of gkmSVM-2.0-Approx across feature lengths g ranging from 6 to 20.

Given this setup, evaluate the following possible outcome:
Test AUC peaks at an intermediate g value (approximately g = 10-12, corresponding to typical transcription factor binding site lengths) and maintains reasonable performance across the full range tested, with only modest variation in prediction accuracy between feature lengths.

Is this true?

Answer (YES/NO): NO